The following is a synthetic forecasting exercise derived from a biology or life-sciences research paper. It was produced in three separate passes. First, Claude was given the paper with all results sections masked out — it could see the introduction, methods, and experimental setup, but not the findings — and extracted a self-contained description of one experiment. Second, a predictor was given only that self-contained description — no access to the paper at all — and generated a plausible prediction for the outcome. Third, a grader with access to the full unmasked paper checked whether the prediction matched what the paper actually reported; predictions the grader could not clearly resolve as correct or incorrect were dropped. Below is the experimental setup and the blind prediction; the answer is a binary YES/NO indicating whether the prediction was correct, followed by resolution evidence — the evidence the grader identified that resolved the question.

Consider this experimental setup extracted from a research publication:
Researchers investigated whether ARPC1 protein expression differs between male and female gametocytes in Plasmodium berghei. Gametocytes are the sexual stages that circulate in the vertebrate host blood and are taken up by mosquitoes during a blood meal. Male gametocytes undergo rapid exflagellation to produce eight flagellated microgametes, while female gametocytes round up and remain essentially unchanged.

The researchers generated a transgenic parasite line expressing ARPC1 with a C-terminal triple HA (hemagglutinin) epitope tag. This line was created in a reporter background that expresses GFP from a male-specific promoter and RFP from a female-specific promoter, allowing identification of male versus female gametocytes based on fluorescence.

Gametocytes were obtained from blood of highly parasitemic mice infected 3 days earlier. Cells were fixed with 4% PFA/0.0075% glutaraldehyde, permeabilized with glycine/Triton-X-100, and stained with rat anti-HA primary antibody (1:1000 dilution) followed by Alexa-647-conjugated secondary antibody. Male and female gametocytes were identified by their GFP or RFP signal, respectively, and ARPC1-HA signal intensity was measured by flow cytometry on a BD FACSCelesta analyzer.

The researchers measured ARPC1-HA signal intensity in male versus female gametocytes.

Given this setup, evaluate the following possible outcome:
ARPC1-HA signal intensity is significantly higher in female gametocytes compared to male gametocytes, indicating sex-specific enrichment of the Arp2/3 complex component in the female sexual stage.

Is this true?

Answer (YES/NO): NO